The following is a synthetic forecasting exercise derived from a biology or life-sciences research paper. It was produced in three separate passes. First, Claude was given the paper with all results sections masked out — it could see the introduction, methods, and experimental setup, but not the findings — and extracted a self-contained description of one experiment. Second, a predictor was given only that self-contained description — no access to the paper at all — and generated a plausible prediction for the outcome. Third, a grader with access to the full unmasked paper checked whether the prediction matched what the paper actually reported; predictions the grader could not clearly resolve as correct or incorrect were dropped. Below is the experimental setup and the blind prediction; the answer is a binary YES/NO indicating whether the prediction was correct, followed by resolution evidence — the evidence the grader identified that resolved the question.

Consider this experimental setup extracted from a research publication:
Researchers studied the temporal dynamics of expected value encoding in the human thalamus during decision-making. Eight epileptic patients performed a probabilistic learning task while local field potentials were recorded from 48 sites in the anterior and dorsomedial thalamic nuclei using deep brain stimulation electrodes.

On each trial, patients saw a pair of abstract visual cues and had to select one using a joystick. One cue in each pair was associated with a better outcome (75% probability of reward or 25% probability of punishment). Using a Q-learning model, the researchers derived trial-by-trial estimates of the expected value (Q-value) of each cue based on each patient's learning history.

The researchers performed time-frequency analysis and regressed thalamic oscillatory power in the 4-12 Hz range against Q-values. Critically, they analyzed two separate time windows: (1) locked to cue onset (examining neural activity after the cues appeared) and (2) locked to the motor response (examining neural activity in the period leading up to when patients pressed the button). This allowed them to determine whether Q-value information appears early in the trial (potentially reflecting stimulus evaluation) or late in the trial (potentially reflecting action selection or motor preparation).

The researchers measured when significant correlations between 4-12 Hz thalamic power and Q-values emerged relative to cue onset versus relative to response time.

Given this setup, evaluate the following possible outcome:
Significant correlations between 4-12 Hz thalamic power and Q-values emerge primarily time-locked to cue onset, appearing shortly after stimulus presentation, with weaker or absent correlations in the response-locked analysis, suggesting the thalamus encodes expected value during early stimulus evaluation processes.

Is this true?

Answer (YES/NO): NO